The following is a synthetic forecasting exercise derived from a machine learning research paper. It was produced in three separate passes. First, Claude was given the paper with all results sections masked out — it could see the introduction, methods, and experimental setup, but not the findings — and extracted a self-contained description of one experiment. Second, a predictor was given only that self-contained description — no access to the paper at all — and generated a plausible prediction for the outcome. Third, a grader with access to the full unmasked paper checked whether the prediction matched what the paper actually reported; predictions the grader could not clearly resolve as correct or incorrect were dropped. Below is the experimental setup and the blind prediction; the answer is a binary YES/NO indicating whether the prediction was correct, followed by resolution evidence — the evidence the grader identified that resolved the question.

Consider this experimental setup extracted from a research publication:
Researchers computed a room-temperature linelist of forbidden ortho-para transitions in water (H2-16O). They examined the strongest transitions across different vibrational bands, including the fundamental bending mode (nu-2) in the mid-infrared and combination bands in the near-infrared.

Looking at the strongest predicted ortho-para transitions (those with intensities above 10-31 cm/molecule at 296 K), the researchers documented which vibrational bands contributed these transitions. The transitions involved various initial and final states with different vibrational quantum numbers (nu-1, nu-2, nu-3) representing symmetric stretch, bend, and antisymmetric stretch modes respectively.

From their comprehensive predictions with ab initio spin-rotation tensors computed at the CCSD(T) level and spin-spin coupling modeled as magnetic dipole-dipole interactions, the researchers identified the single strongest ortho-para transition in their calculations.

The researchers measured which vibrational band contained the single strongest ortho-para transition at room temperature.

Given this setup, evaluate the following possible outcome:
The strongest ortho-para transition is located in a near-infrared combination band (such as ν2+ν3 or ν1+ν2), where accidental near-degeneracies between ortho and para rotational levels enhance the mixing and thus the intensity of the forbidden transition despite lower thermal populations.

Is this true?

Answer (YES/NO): YES